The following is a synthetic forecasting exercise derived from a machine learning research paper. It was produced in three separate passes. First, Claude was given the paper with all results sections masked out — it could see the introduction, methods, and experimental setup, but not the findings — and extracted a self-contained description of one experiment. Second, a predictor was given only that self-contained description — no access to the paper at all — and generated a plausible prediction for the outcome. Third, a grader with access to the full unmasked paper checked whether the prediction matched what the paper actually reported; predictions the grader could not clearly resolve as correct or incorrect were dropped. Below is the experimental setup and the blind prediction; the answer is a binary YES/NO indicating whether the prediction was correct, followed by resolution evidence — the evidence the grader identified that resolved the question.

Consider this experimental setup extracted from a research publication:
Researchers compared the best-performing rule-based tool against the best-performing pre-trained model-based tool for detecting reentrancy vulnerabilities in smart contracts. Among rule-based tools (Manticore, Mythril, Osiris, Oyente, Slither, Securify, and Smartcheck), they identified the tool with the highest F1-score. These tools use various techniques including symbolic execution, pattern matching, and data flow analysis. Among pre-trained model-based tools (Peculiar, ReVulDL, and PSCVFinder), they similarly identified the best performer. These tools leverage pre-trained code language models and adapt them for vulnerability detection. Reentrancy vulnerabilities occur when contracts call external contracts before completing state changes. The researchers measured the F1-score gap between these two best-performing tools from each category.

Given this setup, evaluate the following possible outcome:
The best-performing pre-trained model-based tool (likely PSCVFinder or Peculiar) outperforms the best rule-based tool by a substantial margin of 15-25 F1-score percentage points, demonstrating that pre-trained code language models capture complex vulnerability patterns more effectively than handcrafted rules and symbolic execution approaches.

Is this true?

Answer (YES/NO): YES